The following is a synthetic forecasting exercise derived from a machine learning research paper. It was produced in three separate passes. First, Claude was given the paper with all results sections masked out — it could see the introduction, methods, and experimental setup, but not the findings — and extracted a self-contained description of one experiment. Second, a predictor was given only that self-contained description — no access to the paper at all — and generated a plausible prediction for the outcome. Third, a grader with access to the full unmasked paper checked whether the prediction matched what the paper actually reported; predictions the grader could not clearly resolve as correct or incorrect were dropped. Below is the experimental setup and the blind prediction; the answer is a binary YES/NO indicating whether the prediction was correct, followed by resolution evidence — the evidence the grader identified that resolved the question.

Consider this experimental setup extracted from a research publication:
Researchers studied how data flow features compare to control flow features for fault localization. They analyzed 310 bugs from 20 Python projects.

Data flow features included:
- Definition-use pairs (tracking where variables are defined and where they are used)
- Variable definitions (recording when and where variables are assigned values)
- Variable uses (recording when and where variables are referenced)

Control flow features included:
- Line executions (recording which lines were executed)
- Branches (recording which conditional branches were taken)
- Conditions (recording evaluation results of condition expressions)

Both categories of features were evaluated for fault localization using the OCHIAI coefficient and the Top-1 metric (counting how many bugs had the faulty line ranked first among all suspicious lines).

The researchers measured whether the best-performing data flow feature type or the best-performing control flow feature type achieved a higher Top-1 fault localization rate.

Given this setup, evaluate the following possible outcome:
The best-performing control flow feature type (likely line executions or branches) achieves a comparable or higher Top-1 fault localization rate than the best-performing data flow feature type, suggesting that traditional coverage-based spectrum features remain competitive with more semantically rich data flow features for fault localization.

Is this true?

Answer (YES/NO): YES